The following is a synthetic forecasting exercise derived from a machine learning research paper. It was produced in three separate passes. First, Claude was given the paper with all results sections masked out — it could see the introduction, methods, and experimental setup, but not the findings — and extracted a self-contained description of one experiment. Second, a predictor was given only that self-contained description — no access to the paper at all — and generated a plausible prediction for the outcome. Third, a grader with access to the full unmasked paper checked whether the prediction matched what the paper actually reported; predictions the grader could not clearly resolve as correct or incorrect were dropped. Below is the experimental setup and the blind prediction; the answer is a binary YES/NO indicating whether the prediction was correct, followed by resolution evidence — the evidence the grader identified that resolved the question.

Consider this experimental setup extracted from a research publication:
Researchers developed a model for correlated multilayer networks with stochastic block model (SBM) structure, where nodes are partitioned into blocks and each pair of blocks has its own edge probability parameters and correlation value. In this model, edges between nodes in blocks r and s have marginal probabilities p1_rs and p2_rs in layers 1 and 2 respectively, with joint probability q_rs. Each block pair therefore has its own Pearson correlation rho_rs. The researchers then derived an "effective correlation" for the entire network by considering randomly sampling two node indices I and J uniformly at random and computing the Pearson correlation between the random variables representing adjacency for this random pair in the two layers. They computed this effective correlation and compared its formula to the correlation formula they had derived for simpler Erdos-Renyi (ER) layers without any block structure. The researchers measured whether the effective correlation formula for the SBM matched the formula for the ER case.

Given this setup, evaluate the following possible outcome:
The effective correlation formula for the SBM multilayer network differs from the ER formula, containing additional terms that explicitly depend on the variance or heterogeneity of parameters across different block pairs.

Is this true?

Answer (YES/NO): NO